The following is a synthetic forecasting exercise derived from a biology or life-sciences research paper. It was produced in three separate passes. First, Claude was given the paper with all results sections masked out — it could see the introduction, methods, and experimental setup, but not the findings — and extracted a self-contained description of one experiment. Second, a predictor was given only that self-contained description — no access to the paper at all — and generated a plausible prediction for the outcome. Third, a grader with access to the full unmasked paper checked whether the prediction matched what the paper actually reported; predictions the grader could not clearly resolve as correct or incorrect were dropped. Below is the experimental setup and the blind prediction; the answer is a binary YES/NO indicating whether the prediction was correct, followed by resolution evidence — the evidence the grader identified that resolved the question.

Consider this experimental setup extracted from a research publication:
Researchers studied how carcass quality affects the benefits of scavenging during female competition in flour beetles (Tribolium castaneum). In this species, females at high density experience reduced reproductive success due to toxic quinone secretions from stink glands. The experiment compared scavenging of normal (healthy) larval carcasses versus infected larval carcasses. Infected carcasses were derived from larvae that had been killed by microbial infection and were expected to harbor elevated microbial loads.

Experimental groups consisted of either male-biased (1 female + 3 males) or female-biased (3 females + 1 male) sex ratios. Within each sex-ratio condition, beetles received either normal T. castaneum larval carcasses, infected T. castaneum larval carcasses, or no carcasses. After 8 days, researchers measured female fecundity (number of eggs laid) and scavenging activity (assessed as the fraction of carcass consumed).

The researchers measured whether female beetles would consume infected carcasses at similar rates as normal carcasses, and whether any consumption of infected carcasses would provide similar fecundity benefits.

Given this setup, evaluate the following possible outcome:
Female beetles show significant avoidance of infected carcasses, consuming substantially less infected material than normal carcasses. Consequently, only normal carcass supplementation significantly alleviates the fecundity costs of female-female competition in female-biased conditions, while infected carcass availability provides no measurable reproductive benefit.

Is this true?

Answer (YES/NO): NO